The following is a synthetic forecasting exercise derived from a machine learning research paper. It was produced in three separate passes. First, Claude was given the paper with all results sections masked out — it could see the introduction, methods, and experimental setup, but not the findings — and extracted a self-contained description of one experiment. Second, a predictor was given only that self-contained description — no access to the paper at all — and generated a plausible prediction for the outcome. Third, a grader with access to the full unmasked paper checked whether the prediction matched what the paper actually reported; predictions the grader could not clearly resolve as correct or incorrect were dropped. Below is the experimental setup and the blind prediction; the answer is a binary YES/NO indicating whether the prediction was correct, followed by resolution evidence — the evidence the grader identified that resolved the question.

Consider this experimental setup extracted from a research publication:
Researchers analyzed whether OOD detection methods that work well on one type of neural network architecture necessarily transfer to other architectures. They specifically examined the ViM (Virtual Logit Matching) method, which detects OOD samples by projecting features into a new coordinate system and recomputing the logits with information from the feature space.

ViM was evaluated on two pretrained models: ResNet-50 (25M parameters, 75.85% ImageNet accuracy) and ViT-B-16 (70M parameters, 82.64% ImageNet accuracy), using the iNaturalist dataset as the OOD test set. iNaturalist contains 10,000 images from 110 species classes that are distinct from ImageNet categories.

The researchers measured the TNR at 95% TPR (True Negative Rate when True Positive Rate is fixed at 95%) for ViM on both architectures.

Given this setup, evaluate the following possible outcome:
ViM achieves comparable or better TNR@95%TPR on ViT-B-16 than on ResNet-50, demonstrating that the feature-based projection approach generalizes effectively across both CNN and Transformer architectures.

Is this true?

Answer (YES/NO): YES